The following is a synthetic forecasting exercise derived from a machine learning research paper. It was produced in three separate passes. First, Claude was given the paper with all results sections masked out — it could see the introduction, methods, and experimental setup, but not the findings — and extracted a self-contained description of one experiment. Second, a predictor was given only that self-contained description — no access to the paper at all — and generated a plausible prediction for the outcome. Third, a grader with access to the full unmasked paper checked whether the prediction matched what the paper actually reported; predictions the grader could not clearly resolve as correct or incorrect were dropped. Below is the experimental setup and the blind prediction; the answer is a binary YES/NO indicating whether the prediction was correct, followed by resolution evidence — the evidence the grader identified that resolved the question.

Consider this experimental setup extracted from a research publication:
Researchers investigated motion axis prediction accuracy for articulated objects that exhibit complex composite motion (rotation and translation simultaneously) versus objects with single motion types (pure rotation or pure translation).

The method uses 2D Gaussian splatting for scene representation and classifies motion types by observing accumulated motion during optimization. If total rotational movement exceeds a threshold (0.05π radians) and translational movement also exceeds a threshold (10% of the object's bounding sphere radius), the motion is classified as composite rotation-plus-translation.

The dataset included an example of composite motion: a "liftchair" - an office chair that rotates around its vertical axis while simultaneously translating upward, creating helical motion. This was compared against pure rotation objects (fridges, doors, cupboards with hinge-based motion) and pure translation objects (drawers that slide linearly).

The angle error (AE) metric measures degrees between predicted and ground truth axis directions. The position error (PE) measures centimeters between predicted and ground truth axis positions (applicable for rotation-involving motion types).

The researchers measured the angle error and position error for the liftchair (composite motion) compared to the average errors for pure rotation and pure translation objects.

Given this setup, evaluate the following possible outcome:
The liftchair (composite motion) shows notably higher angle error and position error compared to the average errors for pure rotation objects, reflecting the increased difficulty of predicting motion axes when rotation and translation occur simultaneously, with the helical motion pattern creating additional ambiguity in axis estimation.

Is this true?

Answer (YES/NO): NO